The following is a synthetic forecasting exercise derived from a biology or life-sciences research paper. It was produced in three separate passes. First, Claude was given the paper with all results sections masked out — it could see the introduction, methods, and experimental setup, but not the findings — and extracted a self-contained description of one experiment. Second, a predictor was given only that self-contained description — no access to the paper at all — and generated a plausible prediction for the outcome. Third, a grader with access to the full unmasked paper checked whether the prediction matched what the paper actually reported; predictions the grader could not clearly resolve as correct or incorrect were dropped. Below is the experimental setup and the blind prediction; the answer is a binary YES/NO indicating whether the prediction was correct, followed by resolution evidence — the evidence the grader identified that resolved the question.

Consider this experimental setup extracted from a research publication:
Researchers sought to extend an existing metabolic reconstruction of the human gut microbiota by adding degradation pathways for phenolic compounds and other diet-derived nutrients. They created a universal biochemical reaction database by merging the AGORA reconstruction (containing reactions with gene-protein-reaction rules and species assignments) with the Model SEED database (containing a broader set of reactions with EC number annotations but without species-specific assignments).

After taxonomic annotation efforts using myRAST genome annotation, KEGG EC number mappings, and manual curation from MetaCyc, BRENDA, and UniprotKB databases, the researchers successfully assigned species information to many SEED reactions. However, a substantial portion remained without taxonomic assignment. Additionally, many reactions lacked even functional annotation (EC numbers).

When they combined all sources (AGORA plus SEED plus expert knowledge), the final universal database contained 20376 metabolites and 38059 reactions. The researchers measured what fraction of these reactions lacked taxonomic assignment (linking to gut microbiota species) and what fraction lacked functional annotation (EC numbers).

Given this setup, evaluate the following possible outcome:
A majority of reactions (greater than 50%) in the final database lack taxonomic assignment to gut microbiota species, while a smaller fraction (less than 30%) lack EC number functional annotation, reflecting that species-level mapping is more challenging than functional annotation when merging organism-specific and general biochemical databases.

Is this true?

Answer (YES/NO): NO